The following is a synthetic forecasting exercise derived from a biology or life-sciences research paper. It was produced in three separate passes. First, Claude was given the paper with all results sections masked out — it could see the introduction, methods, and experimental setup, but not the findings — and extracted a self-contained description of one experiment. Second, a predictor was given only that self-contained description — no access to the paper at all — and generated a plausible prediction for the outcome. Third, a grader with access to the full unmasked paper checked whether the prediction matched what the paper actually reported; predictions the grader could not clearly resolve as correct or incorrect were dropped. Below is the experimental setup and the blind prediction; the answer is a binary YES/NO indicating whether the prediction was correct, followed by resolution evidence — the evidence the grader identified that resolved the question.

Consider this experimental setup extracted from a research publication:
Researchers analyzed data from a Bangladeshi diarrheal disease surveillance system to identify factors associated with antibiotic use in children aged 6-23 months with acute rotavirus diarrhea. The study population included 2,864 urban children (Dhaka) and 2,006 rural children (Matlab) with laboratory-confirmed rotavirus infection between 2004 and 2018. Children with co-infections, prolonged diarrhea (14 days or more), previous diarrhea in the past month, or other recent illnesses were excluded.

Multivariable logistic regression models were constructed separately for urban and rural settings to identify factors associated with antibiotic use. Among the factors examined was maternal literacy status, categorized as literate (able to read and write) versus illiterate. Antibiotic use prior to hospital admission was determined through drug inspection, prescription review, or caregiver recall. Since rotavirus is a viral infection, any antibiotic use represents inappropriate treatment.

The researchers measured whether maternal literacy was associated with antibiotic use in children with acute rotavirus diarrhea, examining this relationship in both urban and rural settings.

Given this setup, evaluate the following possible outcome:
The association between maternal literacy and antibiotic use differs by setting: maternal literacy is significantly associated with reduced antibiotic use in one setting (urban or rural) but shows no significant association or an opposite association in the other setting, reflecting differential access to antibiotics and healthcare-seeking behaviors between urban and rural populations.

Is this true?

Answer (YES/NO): NO